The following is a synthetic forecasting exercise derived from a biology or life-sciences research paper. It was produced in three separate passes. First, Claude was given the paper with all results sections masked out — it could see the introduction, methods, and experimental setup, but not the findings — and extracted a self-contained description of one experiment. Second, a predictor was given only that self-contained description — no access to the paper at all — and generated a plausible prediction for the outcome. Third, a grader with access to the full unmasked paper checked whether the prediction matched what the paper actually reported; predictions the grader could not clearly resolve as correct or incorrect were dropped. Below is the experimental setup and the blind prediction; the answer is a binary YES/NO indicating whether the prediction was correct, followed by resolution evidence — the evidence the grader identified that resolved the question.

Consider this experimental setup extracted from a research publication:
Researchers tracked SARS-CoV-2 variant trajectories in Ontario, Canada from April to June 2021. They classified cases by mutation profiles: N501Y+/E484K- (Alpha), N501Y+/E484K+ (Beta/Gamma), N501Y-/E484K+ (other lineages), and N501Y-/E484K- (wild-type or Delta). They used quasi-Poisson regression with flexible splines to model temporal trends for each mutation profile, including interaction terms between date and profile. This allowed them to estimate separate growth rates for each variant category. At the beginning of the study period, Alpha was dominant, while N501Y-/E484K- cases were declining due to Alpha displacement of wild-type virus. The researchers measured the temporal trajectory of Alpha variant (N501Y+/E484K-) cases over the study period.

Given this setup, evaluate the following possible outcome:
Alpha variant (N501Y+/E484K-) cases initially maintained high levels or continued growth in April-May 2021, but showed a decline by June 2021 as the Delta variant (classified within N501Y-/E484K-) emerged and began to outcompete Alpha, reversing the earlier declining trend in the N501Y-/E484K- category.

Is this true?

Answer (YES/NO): YES